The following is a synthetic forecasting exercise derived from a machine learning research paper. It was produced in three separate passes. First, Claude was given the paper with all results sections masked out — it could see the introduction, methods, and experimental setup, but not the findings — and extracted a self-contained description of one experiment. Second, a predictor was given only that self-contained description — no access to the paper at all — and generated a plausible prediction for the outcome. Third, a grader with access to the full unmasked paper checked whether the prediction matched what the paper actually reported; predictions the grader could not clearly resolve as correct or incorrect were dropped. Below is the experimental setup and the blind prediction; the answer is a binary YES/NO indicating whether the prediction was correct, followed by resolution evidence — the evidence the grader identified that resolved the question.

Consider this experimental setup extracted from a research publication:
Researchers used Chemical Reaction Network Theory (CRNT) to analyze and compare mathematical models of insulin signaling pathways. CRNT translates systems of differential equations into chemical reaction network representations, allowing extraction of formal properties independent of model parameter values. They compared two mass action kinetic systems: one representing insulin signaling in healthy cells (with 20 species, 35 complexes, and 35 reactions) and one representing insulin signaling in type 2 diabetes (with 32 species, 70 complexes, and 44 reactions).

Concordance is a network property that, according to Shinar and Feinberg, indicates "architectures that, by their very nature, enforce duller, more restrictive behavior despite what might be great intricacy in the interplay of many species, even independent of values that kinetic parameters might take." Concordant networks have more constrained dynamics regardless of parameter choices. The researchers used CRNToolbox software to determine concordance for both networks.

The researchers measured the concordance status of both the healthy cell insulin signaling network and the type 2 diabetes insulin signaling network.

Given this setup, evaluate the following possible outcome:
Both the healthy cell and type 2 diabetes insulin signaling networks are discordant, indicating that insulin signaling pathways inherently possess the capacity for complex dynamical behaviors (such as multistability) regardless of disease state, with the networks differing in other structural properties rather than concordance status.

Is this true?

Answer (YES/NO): NO